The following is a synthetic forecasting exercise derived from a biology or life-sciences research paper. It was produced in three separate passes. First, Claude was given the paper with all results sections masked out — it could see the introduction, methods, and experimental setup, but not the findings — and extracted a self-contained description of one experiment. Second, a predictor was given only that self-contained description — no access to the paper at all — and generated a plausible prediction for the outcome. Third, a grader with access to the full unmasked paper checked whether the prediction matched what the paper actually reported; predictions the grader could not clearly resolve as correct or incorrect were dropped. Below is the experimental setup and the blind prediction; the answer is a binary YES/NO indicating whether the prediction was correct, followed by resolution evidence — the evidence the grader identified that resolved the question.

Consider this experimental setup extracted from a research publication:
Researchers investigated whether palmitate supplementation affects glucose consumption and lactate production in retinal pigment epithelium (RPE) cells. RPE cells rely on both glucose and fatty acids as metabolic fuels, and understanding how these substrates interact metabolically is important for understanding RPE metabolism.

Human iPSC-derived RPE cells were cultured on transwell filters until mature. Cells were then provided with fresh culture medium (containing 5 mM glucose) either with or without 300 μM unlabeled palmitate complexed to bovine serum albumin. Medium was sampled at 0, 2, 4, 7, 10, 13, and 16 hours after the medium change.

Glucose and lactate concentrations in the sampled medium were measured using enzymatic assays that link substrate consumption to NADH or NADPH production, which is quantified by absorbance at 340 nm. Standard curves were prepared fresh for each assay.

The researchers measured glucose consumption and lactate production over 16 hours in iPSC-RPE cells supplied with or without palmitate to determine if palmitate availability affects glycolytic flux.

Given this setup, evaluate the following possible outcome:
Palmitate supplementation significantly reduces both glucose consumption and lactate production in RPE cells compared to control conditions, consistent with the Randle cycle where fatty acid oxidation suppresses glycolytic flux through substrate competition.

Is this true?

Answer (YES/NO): NO